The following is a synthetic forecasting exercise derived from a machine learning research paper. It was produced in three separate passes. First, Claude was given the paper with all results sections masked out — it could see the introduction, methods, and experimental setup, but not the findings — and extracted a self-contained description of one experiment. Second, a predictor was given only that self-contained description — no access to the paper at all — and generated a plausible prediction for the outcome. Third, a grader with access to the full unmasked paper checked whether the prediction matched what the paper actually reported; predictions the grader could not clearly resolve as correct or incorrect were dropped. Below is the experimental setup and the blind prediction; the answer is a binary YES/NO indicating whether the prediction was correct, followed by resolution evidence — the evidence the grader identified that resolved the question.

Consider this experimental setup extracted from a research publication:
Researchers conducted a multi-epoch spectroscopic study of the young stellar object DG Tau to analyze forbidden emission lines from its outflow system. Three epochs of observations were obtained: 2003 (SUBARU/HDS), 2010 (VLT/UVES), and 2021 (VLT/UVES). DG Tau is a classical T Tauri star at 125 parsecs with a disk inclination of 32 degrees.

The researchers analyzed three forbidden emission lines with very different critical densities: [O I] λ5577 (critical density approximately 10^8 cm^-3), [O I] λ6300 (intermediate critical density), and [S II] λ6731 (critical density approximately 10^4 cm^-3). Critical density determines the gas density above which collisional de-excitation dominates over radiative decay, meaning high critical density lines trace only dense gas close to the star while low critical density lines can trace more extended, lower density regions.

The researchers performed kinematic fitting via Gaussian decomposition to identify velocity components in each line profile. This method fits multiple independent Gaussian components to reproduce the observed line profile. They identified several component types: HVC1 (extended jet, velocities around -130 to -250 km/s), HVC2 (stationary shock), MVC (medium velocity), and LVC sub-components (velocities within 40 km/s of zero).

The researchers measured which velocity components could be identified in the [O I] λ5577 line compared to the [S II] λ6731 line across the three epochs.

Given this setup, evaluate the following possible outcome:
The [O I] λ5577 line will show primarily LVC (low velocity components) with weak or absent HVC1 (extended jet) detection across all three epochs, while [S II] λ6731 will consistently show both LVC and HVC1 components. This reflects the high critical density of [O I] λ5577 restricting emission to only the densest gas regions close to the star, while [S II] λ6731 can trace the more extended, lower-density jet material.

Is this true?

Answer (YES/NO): YES